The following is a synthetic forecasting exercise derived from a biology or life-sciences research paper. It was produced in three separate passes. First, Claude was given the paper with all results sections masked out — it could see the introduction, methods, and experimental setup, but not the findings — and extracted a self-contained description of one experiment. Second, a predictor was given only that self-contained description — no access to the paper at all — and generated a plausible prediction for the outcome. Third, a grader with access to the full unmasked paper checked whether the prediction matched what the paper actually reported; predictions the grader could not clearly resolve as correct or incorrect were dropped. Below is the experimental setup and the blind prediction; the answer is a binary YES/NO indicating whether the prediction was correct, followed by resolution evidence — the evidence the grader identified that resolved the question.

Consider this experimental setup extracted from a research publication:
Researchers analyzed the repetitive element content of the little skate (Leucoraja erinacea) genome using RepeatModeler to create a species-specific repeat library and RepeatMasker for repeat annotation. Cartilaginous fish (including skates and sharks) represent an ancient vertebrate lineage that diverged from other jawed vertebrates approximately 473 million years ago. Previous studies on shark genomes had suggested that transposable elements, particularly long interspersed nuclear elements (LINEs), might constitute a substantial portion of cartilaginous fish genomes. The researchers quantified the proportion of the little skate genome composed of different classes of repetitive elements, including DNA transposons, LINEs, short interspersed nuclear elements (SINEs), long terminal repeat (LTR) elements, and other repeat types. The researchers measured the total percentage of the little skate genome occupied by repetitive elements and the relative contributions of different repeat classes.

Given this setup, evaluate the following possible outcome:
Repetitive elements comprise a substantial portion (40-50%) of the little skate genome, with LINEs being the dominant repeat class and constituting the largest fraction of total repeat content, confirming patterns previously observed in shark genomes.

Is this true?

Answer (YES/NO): NO